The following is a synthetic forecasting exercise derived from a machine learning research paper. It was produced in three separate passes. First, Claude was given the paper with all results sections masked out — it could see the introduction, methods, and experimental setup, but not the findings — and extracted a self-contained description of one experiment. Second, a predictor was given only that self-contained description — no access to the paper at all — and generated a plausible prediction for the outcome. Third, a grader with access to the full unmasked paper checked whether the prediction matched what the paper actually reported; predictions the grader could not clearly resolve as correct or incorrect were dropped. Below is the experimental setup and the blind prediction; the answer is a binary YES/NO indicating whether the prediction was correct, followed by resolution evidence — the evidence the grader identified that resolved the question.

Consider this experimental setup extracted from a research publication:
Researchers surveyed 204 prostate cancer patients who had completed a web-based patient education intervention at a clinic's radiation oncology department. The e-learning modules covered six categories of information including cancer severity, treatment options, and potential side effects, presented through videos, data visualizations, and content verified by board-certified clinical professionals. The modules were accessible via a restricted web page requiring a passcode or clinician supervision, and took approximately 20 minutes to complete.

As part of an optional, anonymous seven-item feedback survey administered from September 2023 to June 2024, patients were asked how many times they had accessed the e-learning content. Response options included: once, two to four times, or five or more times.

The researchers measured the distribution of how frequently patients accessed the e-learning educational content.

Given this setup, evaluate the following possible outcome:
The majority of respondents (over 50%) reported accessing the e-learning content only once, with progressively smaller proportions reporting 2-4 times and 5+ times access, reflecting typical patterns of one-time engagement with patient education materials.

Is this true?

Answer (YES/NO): YES